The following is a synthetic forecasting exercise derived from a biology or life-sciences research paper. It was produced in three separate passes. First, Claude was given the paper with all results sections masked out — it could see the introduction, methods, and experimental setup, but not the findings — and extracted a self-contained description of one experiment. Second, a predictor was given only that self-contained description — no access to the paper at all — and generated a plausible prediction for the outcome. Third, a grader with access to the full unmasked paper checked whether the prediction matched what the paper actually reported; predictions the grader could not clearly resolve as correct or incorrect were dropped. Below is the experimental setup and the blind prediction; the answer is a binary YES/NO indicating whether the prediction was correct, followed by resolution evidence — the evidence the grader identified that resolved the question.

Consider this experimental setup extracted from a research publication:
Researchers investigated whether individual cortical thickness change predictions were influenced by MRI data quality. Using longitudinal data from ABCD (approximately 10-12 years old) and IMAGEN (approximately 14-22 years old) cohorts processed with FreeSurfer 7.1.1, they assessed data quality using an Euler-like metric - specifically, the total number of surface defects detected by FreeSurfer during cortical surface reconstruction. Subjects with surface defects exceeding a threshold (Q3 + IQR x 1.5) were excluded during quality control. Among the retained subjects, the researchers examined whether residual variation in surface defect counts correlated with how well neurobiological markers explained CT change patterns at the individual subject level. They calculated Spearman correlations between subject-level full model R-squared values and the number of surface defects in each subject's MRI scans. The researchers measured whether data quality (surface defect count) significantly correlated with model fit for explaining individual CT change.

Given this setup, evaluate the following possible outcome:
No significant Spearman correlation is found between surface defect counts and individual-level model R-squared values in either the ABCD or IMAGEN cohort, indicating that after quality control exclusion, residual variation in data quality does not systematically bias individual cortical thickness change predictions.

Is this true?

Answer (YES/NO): NO